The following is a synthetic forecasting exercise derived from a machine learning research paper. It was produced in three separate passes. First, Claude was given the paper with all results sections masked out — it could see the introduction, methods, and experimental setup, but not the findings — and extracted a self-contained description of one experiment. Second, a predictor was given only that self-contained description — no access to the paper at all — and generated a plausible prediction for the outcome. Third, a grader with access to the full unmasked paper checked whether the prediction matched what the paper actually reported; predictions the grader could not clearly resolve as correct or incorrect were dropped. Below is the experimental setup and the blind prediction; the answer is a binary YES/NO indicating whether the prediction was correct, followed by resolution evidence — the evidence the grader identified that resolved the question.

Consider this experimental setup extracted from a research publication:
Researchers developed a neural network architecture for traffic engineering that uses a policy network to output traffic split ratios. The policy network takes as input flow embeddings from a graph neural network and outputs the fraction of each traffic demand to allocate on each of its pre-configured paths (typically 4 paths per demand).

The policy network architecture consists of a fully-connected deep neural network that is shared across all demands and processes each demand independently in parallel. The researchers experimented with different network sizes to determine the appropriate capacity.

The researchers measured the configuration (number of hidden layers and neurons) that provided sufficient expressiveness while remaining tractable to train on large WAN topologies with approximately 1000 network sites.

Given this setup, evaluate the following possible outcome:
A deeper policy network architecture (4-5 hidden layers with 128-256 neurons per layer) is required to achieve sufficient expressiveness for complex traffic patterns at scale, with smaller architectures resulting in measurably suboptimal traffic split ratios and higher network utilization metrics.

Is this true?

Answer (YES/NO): NO